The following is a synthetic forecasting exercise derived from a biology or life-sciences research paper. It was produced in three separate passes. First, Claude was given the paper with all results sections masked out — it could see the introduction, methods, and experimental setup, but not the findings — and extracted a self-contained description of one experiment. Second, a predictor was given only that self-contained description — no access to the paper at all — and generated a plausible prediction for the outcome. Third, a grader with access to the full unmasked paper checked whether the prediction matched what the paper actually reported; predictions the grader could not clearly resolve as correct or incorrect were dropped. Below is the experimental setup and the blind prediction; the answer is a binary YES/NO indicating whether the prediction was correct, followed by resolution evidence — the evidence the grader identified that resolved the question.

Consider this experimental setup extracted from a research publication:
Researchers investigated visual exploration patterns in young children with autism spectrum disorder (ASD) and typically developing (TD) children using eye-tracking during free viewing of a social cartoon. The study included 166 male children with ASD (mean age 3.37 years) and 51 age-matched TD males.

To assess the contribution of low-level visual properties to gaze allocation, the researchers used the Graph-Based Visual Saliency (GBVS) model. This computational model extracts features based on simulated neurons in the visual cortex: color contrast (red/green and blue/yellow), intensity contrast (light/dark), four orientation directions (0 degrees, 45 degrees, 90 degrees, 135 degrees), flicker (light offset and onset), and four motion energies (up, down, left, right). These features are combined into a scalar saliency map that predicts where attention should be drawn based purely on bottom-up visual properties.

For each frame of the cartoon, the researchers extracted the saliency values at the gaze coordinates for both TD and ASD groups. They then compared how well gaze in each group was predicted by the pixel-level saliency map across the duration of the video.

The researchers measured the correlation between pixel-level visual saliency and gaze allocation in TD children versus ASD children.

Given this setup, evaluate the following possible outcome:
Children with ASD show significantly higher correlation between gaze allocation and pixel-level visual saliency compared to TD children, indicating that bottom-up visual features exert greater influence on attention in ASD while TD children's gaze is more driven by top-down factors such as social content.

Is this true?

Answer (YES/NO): NO